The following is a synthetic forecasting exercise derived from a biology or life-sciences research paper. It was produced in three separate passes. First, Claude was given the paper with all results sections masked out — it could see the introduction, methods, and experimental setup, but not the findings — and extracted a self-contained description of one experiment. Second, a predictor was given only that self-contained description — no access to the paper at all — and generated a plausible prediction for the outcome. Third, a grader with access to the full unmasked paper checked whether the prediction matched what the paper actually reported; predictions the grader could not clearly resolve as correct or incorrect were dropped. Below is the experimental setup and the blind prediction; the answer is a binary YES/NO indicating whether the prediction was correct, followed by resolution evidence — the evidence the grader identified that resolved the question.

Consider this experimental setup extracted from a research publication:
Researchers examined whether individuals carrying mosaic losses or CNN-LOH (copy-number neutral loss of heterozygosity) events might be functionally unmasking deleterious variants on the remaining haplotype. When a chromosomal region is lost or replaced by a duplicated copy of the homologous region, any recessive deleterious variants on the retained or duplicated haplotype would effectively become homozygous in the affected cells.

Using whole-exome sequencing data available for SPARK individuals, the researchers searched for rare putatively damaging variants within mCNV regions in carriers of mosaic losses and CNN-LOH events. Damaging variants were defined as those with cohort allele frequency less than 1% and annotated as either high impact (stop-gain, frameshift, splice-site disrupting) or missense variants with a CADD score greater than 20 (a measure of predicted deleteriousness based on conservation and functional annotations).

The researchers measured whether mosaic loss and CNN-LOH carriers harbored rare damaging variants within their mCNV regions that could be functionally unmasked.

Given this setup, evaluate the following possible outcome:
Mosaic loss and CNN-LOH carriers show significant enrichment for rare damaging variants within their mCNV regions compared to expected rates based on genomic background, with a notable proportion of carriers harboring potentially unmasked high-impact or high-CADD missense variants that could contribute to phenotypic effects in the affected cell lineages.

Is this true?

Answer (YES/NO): NO